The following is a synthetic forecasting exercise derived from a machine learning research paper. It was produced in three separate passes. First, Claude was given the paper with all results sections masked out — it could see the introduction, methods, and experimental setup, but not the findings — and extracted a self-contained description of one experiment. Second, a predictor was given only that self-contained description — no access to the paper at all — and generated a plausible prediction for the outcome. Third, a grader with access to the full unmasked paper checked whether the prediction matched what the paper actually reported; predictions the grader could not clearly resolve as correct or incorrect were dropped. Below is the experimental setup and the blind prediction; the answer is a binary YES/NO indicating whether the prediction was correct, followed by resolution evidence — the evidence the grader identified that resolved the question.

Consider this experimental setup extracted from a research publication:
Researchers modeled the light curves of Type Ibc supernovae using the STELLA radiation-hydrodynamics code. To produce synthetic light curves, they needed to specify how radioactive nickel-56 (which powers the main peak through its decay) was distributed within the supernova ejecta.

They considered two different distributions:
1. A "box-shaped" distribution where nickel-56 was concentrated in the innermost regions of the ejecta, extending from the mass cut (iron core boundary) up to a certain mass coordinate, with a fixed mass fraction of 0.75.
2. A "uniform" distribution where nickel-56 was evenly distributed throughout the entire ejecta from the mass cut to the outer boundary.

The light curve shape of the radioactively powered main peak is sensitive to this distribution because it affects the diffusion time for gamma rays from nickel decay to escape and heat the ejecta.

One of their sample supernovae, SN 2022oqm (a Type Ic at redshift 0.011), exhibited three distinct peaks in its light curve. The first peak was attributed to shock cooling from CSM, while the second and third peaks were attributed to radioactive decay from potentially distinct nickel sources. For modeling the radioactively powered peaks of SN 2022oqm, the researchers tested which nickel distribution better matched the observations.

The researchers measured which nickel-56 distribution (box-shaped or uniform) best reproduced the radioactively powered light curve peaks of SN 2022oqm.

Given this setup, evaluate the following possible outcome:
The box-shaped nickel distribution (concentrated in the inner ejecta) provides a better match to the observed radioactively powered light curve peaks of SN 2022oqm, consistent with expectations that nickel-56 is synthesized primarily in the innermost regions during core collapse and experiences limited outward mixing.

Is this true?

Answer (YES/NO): NO